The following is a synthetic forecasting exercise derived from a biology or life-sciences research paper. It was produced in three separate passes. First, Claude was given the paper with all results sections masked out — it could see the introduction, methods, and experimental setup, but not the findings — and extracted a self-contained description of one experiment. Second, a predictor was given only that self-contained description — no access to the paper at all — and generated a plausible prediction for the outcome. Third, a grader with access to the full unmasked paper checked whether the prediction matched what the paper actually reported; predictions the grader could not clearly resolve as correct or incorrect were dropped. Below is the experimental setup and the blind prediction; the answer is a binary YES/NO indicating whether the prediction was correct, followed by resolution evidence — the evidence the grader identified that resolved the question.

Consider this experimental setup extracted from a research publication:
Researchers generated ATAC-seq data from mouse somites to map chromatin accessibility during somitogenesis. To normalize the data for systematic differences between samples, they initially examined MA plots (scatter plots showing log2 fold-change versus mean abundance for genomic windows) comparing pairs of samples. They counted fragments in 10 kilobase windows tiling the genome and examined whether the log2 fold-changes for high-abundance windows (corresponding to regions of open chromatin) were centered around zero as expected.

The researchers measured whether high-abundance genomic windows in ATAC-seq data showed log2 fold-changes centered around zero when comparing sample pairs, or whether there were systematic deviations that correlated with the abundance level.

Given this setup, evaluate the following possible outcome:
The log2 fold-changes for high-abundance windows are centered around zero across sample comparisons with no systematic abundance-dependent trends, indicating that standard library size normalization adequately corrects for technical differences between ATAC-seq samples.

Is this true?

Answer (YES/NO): NO